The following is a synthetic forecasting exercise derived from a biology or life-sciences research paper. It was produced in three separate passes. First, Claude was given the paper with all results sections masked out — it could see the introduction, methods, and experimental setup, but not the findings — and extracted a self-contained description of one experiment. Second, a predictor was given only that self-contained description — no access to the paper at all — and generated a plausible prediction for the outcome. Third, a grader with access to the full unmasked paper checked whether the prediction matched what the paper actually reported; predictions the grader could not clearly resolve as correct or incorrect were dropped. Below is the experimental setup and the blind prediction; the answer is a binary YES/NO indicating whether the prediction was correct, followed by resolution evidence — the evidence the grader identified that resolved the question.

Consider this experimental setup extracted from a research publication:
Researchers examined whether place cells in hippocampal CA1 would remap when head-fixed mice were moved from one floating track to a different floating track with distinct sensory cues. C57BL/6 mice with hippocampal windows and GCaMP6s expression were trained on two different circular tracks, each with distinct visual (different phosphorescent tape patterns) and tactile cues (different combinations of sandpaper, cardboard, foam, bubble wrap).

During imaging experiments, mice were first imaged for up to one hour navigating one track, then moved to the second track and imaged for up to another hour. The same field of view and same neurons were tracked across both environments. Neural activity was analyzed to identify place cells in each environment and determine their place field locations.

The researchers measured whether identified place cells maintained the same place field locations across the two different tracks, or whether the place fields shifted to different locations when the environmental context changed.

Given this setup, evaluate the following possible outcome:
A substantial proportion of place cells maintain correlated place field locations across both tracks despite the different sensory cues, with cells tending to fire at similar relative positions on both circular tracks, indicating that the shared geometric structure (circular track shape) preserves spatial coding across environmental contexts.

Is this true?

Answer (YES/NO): NO